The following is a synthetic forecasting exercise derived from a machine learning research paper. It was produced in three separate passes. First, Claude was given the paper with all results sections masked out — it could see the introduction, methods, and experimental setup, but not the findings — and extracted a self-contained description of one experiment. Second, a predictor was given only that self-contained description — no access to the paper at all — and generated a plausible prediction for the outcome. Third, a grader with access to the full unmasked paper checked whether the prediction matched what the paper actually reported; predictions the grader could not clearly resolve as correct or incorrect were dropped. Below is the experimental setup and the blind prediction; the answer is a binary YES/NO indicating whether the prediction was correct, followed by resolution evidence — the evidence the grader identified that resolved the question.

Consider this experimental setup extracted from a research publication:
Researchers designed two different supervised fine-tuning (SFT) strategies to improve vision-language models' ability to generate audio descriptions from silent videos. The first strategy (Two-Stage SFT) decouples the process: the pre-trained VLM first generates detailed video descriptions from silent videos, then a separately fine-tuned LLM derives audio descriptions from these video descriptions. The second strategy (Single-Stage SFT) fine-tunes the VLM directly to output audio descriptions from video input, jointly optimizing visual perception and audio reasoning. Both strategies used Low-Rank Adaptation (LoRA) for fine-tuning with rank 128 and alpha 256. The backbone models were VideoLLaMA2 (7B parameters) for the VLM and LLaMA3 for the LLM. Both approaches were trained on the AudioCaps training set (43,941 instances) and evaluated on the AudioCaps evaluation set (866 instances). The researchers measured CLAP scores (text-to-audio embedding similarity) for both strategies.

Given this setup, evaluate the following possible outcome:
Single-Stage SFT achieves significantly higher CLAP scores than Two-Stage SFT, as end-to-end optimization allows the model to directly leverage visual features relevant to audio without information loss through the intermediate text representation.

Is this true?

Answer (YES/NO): YES